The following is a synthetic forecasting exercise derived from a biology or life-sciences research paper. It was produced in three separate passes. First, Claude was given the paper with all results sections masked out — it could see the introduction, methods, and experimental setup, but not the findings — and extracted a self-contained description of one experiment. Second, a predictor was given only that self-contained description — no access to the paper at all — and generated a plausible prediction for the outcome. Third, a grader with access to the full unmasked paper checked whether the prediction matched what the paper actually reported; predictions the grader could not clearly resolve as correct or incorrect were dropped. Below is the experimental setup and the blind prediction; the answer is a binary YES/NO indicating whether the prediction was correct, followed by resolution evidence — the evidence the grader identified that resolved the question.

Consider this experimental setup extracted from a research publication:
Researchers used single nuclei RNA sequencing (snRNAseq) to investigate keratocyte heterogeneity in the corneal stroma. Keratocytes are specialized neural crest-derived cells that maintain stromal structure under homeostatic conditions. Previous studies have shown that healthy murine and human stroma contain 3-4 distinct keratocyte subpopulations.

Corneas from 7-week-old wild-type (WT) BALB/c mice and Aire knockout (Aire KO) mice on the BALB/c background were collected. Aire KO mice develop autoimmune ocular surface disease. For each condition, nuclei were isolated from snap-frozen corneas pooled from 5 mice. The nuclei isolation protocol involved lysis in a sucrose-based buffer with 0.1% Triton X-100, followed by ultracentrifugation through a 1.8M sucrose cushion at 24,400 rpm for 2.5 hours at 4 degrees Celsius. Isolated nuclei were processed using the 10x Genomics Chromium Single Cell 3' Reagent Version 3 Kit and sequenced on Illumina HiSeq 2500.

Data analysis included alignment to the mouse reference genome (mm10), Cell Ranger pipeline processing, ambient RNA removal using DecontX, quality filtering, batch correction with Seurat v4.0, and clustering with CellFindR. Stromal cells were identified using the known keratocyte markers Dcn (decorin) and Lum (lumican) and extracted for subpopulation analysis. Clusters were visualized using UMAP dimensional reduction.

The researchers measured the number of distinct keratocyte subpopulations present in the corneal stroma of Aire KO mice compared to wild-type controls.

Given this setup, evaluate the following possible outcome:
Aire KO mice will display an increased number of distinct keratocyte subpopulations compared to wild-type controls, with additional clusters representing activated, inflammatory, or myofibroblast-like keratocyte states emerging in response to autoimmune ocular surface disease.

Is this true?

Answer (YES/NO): YES